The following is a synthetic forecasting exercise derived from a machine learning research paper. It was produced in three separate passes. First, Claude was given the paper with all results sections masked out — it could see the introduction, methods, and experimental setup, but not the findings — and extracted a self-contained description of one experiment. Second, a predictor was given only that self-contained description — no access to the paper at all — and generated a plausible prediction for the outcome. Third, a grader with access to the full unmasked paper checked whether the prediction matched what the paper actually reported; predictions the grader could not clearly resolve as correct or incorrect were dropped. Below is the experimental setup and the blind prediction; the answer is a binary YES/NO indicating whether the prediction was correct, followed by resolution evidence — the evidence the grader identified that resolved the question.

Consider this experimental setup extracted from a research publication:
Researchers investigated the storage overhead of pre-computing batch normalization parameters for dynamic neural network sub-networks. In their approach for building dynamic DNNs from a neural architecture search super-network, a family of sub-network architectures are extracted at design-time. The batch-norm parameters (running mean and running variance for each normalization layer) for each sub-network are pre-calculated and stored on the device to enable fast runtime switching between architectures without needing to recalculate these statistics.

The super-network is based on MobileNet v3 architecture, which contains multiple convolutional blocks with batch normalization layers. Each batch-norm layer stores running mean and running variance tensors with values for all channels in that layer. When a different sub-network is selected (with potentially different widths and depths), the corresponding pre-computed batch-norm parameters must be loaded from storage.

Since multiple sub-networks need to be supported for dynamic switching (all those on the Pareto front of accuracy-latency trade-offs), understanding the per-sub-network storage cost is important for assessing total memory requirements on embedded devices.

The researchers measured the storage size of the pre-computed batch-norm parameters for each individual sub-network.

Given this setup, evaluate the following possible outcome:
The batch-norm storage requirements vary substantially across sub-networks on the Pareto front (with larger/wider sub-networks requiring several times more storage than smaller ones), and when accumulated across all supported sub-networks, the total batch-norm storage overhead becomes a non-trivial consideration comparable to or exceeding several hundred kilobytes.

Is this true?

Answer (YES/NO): NO